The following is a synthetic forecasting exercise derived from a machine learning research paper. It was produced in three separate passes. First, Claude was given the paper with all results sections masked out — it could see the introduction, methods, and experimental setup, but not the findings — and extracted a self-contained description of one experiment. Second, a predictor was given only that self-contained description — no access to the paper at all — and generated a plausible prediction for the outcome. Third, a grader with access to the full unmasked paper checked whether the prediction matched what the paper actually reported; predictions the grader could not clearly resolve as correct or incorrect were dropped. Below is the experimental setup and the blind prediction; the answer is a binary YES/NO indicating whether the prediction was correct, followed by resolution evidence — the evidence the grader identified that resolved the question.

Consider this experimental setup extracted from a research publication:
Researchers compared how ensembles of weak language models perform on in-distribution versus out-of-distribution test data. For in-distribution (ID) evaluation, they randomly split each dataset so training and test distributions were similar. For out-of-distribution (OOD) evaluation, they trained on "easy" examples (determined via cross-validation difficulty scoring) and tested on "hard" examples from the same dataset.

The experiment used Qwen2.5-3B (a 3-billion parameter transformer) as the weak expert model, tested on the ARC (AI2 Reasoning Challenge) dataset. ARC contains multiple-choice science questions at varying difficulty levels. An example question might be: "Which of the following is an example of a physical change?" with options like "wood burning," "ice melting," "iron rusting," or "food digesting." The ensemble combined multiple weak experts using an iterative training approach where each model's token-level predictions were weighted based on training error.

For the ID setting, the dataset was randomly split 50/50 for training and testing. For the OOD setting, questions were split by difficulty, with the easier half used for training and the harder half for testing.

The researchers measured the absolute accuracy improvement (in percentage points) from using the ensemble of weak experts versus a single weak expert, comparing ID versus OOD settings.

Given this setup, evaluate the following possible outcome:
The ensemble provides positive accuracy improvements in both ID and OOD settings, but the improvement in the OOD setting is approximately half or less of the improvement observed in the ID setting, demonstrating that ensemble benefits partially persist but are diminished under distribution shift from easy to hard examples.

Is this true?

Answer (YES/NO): NO